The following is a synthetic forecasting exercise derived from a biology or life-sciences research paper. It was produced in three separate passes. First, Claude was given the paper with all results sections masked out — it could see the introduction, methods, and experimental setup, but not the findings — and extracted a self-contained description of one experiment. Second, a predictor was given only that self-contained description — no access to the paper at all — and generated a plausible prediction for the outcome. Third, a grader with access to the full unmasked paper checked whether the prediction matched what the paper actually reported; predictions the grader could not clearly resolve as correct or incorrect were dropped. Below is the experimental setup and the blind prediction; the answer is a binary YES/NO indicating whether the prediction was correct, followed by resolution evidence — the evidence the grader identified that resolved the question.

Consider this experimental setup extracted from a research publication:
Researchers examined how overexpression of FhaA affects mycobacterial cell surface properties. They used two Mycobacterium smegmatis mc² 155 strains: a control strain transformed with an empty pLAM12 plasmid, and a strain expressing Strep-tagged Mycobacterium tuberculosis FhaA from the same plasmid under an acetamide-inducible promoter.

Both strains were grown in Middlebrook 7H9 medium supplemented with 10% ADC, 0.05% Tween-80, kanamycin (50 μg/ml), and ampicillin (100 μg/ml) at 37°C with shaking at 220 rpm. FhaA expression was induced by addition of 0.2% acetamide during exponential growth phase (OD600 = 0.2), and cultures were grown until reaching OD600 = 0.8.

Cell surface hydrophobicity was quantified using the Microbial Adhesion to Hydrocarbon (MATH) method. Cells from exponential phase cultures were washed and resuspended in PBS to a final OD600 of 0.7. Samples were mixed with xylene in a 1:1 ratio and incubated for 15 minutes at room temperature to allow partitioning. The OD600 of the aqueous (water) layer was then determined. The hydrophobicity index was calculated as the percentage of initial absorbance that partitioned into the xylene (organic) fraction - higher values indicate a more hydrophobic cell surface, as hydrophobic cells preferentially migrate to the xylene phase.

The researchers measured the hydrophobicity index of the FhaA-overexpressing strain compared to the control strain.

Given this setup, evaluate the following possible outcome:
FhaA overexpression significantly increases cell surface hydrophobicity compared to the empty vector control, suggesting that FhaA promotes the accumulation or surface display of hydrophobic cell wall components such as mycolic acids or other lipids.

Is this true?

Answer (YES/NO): NO